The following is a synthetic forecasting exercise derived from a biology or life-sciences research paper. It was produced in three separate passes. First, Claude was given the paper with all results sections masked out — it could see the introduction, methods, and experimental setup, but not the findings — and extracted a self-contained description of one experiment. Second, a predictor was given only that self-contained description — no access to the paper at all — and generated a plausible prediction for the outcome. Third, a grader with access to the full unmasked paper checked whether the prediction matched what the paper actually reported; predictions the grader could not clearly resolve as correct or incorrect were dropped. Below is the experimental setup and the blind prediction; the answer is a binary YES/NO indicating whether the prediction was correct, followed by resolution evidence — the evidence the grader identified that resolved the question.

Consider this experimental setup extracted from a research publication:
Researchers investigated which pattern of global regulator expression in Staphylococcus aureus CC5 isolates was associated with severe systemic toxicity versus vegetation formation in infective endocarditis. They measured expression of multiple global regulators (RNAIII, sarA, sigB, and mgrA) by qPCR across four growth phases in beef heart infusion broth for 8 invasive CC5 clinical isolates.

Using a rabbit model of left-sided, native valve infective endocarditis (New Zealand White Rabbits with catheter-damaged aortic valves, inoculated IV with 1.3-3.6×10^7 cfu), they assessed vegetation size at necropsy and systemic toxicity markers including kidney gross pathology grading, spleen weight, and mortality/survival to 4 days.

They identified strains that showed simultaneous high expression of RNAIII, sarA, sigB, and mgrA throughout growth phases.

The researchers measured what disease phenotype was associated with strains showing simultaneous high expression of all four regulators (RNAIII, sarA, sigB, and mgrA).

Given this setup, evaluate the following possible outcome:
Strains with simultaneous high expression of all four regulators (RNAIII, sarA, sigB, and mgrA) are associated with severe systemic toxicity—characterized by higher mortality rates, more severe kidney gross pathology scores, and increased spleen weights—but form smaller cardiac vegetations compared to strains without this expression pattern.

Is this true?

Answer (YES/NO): NO